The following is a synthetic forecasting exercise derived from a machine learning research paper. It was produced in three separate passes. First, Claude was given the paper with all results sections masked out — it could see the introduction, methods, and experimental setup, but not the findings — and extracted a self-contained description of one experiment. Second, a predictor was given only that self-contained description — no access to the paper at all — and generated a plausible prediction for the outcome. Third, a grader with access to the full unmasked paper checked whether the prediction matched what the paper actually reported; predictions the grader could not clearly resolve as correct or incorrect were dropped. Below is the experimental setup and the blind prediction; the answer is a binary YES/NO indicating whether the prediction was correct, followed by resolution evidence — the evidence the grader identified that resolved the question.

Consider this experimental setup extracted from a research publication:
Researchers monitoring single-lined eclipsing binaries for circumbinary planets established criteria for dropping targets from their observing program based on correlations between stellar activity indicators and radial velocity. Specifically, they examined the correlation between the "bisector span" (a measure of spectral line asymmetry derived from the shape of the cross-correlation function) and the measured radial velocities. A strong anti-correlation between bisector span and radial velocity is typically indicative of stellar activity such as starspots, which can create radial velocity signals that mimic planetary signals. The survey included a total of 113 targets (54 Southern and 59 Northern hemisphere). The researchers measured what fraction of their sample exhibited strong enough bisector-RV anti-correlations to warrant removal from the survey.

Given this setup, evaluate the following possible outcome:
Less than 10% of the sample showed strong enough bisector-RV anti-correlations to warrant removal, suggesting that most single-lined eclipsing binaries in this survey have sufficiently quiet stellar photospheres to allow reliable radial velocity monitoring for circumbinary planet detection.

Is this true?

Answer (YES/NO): YES